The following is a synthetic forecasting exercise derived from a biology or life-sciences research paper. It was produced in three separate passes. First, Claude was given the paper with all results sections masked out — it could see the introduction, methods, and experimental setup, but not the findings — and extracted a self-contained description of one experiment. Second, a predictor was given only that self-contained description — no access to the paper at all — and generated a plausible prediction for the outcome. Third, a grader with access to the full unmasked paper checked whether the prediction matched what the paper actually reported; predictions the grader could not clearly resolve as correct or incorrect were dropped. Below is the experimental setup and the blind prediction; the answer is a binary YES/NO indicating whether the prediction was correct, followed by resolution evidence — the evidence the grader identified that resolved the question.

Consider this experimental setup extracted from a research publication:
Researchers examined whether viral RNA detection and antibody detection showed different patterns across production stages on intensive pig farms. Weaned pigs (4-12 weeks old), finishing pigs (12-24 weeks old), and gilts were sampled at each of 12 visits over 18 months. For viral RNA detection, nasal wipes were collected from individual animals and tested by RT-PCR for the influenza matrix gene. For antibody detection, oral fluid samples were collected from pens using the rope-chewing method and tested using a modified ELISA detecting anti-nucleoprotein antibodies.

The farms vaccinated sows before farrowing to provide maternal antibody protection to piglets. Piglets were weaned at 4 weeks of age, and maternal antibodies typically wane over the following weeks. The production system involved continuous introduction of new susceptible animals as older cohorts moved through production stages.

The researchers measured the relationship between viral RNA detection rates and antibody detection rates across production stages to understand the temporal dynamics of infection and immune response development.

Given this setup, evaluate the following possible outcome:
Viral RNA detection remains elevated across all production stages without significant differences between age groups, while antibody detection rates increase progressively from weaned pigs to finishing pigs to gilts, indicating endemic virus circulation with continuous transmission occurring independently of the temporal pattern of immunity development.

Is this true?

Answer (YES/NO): NO